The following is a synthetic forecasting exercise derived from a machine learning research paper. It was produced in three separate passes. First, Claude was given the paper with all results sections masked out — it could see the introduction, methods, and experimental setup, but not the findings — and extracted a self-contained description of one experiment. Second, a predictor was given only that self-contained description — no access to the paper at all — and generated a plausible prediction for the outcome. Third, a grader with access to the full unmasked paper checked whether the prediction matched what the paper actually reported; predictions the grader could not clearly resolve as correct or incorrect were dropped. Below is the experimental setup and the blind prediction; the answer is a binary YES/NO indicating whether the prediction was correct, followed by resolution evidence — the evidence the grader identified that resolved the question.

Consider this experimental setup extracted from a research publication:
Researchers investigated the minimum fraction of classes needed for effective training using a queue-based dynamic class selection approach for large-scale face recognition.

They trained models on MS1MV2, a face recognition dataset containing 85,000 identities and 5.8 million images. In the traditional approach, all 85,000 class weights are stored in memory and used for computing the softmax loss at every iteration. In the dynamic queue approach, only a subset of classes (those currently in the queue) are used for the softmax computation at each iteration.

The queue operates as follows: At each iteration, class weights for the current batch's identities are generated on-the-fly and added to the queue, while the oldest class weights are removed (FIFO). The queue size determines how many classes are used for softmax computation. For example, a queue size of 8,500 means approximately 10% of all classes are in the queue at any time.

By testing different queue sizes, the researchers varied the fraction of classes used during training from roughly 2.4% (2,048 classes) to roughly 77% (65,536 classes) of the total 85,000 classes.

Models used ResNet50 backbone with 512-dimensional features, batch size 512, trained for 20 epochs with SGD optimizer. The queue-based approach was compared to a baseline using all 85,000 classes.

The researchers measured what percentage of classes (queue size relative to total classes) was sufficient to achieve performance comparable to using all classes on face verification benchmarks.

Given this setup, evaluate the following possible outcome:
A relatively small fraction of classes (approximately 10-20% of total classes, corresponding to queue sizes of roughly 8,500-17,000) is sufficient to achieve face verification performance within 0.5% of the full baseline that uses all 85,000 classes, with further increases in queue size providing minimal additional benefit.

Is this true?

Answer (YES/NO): YES